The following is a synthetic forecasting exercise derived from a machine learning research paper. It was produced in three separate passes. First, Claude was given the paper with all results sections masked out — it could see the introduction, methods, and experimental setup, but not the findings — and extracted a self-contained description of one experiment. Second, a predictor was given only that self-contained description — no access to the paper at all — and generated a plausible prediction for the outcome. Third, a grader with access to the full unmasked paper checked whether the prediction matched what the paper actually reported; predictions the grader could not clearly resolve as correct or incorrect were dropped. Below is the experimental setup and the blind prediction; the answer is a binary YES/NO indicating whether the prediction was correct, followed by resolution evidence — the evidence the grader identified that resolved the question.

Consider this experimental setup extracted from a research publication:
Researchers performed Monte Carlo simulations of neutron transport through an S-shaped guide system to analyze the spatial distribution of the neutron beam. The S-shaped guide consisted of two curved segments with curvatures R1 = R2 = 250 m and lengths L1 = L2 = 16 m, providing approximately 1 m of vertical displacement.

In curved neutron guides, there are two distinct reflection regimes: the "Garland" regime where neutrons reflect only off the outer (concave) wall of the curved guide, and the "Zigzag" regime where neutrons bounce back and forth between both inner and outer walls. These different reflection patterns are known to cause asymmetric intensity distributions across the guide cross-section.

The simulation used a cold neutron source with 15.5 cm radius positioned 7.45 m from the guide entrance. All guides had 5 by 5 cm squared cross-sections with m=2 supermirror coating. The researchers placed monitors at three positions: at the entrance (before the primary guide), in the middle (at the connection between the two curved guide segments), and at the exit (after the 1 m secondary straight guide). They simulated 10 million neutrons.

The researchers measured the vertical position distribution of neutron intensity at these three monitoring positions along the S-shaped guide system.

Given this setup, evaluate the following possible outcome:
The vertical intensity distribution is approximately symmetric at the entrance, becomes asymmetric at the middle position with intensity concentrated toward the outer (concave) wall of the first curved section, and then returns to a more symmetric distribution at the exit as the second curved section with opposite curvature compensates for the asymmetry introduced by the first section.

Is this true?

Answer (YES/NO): YES